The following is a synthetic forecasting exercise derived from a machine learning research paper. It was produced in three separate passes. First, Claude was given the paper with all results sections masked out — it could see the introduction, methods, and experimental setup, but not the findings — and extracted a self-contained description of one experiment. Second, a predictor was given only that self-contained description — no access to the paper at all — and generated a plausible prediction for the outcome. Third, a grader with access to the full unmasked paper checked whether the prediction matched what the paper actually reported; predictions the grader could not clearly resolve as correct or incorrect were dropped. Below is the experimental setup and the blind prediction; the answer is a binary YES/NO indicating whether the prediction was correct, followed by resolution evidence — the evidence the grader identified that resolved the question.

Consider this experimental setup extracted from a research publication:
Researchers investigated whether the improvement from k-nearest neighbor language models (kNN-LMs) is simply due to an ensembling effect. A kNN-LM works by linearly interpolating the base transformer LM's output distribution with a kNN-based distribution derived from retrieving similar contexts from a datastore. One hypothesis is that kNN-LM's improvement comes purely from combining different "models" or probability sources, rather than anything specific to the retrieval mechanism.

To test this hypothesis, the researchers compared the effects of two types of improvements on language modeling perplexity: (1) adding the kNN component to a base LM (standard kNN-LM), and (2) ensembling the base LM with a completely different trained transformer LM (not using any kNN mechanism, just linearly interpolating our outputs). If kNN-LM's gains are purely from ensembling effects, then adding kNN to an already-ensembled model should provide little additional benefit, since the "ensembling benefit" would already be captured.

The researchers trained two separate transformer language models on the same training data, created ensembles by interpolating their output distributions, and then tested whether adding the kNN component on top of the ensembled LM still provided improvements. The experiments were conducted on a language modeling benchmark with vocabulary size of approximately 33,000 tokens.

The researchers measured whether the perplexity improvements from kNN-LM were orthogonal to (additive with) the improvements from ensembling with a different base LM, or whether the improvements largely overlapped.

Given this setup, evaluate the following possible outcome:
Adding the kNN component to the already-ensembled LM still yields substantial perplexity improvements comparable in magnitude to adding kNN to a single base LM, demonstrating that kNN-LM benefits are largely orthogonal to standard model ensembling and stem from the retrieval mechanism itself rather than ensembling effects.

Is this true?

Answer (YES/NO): YES